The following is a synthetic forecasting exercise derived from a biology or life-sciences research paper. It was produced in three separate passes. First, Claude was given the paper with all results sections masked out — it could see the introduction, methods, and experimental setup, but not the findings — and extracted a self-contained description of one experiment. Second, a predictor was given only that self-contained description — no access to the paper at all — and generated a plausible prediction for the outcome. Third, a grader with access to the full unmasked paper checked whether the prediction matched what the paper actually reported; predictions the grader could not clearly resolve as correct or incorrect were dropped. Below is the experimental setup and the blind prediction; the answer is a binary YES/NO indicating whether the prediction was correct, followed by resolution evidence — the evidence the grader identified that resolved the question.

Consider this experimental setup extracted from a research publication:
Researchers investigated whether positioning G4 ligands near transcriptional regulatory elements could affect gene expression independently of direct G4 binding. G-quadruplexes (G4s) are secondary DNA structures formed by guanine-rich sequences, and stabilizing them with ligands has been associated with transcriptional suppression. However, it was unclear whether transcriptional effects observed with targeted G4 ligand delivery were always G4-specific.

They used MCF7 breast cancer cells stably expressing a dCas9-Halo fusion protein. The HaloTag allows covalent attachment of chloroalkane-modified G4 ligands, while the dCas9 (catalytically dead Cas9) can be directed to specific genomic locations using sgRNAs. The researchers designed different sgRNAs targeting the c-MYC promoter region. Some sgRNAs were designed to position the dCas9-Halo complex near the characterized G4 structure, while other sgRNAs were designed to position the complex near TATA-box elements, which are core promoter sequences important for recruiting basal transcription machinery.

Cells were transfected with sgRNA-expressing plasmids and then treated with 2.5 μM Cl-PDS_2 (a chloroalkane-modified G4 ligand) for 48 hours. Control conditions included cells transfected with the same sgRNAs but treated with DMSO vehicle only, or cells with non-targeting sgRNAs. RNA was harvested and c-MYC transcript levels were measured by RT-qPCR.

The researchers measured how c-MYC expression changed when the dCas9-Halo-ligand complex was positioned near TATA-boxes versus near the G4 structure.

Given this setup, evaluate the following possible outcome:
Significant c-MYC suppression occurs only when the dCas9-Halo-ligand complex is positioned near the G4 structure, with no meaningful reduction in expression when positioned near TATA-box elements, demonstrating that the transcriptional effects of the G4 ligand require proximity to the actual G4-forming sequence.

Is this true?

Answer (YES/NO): NO